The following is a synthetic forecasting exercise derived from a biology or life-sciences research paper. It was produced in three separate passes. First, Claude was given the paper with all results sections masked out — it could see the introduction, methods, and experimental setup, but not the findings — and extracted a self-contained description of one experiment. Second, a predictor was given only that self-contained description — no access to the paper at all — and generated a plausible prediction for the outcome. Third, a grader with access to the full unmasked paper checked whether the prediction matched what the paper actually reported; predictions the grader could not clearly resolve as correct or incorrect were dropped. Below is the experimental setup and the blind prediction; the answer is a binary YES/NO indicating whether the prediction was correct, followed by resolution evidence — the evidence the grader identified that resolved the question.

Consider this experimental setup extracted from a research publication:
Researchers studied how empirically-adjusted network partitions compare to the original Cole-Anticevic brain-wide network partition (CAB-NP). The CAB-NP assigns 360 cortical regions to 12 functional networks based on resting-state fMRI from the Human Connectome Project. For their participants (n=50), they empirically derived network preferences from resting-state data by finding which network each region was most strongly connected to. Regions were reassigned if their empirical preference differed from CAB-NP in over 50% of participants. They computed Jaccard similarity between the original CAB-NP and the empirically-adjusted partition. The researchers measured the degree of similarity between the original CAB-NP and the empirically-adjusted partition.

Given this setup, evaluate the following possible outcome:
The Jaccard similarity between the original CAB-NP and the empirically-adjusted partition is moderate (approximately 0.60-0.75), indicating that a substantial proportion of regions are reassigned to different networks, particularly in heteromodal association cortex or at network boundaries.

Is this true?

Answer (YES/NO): YES